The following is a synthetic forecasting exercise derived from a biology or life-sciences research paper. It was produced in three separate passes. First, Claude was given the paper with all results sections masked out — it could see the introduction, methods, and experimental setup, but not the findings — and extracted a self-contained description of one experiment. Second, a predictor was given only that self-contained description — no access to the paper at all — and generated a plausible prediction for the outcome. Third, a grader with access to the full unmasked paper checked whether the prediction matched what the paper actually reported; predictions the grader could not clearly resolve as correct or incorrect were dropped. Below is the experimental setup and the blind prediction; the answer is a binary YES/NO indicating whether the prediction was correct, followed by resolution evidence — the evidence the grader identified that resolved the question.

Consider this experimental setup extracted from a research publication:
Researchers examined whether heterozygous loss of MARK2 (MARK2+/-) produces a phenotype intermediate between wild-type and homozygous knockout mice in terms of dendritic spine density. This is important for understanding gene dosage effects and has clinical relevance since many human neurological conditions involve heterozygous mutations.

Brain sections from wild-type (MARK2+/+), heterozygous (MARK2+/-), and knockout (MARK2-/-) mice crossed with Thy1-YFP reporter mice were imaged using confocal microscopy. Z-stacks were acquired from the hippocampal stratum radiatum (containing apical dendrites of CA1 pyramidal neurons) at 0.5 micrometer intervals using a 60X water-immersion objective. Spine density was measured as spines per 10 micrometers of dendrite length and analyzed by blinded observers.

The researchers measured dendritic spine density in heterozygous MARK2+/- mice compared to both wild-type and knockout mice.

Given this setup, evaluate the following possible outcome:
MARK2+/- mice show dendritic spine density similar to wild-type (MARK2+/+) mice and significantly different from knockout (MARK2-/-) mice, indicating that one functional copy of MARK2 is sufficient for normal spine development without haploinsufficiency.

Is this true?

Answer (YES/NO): NO